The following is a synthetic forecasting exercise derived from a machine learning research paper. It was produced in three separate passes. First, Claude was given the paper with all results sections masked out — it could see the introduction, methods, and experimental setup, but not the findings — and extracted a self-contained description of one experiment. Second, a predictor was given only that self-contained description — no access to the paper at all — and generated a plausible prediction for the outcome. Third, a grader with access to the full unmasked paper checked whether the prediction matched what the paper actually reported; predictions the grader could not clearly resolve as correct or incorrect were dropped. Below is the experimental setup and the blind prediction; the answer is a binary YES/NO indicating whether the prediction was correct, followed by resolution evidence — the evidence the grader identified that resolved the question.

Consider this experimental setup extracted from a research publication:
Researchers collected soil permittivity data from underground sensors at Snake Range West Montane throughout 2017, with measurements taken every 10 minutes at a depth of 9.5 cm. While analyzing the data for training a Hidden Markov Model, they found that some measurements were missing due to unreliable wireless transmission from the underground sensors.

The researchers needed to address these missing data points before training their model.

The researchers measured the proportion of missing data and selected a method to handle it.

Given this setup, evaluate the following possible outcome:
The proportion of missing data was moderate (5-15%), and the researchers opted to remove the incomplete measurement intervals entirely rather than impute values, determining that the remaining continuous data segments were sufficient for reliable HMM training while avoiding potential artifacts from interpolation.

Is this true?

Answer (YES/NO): NO